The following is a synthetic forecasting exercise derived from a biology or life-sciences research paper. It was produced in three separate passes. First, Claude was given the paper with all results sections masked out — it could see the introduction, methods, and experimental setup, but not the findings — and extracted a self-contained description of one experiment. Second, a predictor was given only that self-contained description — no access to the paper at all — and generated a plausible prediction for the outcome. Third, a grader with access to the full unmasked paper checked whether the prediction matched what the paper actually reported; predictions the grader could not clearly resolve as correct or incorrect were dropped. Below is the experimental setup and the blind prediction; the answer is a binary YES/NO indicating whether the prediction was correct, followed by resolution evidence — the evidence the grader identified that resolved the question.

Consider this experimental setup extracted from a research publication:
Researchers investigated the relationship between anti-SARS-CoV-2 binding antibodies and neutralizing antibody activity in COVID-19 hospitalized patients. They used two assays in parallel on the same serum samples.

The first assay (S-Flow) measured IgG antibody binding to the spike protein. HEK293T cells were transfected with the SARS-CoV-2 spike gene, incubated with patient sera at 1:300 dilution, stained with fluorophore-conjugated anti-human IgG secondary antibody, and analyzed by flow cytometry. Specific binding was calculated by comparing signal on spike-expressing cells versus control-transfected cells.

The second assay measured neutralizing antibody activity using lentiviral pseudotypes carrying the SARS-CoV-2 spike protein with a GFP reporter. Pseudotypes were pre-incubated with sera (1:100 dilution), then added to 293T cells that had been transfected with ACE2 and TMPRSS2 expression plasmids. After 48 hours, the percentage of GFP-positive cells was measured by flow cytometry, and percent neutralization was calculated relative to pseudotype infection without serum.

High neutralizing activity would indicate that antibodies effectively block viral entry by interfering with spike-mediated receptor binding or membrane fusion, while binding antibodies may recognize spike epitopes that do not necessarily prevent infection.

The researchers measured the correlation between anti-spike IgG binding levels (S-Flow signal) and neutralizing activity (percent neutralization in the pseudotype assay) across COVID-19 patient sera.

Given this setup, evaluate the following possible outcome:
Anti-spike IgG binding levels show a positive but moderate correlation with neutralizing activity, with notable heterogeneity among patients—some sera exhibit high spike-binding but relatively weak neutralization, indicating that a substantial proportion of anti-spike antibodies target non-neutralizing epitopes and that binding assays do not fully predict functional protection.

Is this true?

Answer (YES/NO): NO